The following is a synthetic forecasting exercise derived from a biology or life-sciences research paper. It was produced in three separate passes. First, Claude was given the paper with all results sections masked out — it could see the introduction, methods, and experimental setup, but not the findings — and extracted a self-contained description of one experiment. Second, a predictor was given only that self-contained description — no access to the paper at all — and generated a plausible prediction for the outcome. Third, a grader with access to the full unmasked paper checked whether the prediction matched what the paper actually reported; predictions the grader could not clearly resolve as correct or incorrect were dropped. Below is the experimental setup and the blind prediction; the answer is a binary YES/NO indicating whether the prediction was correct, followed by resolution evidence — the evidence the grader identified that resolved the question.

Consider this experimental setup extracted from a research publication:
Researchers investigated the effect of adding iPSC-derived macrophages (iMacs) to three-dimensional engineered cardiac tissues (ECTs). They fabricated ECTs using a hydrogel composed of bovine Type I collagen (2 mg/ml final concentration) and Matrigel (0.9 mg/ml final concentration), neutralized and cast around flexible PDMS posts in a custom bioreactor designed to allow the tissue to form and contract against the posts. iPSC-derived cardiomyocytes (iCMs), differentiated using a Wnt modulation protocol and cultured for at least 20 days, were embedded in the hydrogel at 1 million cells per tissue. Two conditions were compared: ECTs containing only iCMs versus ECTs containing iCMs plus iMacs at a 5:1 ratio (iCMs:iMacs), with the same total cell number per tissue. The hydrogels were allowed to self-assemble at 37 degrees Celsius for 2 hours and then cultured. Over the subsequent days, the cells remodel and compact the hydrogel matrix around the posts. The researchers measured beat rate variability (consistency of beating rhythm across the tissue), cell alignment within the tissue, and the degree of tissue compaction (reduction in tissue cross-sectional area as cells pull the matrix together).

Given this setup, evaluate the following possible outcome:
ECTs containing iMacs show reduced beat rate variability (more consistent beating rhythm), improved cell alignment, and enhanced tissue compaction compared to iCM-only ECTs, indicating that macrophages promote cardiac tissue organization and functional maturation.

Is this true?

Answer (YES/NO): YES